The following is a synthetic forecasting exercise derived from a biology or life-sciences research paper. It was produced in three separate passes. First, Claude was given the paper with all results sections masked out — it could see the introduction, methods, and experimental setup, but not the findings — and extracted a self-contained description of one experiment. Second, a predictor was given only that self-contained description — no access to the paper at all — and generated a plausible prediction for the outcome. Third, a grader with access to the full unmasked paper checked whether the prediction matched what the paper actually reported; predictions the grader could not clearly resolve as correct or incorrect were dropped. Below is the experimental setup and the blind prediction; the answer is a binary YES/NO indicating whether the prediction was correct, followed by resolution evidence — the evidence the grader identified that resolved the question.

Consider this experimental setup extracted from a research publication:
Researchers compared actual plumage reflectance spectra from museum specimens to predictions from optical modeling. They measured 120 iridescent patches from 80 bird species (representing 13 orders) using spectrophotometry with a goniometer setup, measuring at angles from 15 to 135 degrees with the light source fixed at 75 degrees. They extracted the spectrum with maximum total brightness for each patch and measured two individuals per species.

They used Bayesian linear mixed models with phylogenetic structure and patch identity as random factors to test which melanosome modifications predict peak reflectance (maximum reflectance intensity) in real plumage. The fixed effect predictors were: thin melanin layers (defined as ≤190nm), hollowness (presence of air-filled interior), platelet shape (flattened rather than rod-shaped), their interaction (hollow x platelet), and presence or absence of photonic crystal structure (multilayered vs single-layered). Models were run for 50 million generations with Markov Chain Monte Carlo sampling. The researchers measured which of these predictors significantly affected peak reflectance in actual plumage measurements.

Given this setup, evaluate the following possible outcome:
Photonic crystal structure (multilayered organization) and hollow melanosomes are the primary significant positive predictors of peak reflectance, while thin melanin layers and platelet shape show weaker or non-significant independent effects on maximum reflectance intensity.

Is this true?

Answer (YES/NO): NO